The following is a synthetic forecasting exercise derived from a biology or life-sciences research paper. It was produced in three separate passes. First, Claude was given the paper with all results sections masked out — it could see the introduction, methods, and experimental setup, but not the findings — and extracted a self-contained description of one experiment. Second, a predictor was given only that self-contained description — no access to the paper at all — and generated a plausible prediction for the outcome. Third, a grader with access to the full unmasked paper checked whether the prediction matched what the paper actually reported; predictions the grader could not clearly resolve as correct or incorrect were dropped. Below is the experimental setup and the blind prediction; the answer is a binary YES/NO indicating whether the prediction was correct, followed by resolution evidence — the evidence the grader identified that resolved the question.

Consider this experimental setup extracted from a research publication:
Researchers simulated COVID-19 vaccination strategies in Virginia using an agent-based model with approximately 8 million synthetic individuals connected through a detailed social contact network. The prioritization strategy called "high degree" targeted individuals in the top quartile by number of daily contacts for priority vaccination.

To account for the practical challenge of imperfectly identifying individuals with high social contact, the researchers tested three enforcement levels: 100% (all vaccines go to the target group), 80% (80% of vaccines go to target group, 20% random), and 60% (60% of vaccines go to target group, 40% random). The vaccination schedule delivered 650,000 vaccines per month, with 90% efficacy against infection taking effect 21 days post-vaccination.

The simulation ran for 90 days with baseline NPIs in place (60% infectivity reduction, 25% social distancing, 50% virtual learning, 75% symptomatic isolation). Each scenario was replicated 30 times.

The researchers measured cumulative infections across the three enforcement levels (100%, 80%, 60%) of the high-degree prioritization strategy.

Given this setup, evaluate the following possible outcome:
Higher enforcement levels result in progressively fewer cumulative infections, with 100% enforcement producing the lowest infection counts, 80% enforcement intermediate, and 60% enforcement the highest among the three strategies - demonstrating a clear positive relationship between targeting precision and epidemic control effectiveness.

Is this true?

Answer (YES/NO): YES